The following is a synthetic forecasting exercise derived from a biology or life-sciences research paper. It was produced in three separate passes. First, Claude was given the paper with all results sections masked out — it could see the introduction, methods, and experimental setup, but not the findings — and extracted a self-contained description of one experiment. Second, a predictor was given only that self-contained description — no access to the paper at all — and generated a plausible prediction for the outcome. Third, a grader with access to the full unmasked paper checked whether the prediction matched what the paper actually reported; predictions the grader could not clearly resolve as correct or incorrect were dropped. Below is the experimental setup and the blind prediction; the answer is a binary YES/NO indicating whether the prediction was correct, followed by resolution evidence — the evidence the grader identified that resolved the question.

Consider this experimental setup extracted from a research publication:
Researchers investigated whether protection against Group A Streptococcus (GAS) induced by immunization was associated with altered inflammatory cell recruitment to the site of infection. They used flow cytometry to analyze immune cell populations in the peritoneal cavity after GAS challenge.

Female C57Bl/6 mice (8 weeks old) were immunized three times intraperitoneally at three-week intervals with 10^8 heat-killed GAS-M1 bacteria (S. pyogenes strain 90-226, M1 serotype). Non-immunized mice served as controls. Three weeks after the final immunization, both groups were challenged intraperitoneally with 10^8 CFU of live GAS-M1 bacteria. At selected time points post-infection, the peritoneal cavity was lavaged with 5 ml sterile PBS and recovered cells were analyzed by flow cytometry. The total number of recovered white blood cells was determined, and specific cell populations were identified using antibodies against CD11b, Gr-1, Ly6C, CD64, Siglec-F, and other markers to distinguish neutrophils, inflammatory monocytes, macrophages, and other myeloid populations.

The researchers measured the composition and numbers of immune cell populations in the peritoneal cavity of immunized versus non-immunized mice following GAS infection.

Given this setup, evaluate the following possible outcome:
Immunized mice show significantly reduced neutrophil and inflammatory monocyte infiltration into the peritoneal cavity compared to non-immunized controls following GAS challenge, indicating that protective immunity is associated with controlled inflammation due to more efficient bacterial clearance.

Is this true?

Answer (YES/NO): NO